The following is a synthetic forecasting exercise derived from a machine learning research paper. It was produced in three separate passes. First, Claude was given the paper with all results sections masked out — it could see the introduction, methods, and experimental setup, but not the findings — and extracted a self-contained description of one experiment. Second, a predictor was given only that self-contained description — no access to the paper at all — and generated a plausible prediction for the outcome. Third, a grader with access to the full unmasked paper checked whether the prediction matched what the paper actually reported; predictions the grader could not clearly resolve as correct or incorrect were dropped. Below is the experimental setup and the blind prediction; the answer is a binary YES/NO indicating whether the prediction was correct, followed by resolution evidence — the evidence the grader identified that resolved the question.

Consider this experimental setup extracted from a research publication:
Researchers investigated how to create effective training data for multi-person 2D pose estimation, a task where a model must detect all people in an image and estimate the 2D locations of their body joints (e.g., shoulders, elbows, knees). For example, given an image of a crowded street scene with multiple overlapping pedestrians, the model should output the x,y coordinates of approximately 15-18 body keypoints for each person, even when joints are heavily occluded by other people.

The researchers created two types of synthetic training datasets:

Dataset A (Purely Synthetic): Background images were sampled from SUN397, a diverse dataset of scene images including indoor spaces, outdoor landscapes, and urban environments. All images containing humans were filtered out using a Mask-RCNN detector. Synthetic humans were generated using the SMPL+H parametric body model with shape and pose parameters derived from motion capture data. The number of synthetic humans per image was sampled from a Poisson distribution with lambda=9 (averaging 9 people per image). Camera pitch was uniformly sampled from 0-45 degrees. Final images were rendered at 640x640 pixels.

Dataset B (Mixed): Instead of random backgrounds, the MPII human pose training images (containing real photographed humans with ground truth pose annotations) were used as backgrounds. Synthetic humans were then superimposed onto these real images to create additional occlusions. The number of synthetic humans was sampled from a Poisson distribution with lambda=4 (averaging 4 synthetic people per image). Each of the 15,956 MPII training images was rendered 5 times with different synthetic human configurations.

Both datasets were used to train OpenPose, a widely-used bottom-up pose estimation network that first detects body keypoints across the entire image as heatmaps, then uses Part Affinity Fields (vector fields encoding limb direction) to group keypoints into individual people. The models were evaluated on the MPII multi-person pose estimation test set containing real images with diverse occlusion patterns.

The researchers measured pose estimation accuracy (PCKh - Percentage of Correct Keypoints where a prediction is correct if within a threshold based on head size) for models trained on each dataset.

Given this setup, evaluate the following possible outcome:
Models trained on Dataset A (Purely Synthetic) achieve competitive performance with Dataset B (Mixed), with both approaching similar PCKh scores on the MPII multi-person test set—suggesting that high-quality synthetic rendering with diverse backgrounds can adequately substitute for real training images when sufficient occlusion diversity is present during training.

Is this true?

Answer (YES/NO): YES